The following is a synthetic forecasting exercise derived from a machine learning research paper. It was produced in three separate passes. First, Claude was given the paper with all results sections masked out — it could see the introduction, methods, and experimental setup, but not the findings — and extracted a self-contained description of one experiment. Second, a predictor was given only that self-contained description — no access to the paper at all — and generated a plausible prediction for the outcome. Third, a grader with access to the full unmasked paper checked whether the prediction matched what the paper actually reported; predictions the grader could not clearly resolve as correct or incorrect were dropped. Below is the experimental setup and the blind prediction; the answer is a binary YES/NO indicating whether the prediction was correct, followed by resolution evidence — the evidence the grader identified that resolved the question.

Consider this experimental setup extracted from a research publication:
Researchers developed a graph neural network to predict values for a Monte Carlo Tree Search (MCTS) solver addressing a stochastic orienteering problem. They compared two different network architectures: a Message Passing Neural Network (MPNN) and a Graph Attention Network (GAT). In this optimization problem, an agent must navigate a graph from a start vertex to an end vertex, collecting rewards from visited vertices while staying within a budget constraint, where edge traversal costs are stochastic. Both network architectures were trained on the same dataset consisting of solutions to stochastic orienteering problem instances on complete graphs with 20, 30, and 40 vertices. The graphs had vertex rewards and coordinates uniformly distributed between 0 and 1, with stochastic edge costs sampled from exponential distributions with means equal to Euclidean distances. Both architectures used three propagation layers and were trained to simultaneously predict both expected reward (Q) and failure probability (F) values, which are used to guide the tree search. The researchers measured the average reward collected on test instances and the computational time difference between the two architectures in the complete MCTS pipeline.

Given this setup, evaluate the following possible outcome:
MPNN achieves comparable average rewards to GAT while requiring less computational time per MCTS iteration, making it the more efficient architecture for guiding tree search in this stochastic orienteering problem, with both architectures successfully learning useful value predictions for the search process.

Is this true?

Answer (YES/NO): NO